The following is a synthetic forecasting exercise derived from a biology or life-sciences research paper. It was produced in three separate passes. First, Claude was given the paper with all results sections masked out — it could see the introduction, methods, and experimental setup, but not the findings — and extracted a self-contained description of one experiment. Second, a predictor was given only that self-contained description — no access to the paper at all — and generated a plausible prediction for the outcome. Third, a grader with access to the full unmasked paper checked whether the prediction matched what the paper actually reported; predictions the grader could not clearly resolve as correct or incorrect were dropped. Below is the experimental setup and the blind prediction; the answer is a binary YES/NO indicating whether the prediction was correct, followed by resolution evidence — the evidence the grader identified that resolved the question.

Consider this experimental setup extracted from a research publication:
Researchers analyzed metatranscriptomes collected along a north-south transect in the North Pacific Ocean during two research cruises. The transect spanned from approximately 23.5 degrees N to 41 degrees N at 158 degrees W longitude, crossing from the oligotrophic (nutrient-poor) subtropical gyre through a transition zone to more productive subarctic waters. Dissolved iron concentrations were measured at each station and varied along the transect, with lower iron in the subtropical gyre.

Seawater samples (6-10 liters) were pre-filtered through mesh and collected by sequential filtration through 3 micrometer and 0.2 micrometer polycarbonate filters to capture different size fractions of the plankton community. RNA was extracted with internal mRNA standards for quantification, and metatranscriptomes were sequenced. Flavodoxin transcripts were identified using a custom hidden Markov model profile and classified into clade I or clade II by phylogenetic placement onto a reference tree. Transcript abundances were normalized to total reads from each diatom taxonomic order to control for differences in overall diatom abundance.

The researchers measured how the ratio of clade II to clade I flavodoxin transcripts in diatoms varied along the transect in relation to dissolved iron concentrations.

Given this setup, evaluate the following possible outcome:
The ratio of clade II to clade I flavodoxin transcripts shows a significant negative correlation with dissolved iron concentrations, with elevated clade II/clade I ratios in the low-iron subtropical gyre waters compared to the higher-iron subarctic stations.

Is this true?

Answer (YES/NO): NO